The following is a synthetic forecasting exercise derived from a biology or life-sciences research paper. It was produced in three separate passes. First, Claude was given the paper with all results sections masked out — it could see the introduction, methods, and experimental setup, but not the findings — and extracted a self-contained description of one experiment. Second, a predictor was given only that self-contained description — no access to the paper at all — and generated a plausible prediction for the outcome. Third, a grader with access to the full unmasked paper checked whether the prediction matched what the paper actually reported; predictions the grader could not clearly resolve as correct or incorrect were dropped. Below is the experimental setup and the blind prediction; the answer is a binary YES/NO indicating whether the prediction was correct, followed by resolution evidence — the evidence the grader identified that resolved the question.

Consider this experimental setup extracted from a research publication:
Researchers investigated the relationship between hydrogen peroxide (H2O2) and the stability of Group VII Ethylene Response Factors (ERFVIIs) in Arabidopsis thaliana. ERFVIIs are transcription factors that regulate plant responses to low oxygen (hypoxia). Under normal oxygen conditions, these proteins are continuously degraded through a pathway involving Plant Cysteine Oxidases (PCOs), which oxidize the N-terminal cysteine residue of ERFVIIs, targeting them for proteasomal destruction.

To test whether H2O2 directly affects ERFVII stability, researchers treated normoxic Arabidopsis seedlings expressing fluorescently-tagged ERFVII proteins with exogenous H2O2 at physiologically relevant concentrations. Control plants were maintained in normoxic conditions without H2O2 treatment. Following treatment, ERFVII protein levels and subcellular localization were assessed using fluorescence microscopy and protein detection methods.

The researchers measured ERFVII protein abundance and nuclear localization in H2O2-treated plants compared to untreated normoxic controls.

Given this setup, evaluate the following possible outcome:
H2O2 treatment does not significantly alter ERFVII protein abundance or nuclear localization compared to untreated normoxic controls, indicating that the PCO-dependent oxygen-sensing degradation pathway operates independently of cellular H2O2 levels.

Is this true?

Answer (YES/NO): NO